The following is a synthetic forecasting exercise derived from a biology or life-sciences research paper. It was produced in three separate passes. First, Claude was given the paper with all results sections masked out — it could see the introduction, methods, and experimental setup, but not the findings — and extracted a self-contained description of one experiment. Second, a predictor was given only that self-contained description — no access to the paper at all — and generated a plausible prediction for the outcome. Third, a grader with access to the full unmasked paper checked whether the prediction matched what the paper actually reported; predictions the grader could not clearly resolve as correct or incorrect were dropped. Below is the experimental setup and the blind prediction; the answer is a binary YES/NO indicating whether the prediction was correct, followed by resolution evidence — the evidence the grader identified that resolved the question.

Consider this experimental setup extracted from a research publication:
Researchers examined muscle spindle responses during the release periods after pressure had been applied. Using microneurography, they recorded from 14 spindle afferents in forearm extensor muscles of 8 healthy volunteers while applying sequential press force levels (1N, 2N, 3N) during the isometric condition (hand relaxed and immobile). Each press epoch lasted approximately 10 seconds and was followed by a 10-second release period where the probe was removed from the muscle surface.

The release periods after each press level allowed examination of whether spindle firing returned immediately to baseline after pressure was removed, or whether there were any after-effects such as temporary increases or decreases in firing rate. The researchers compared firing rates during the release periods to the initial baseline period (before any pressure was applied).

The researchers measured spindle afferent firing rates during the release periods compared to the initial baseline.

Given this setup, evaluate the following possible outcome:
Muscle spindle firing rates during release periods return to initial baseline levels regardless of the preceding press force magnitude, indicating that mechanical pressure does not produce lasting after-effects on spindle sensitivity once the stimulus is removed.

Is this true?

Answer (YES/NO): NO